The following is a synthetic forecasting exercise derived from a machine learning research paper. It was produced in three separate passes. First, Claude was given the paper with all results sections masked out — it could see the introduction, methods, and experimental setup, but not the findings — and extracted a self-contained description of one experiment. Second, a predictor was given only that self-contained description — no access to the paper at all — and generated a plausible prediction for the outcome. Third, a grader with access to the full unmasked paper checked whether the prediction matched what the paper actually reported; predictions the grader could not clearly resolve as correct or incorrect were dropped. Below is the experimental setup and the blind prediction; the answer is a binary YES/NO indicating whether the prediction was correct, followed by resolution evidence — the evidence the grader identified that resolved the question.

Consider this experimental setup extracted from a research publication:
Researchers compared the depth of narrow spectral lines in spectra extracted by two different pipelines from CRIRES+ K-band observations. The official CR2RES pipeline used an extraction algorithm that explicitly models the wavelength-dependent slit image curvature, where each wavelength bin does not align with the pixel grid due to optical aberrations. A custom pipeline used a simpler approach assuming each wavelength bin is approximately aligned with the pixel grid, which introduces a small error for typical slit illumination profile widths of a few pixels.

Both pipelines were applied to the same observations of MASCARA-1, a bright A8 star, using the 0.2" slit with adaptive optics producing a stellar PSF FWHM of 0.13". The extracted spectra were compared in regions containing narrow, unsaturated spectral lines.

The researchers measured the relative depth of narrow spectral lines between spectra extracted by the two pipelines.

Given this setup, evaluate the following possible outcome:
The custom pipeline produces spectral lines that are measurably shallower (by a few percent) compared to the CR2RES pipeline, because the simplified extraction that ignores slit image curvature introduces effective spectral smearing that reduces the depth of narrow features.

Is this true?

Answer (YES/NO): YES